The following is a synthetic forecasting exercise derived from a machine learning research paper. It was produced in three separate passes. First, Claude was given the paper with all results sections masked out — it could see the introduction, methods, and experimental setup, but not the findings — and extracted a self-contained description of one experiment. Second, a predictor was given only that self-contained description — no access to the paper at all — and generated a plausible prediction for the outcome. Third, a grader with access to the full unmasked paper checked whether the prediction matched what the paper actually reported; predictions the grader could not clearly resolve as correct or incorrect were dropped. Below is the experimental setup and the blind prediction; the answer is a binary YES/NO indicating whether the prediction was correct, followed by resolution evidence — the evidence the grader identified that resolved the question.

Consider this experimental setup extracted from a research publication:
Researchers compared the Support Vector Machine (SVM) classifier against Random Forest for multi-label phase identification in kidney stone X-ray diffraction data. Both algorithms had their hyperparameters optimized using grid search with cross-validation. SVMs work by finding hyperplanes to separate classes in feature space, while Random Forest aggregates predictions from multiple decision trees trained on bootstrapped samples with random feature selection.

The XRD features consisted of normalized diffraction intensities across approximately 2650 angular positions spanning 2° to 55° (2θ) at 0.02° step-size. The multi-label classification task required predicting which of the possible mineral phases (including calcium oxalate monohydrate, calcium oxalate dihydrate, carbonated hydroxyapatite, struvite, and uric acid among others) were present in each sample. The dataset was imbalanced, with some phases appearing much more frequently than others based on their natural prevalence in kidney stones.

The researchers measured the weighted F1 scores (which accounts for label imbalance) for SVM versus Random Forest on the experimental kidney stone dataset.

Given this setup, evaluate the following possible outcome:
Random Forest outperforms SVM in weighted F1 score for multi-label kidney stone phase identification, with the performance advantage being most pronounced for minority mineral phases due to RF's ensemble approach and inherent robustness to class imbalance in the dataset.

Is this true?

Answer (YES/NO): NO